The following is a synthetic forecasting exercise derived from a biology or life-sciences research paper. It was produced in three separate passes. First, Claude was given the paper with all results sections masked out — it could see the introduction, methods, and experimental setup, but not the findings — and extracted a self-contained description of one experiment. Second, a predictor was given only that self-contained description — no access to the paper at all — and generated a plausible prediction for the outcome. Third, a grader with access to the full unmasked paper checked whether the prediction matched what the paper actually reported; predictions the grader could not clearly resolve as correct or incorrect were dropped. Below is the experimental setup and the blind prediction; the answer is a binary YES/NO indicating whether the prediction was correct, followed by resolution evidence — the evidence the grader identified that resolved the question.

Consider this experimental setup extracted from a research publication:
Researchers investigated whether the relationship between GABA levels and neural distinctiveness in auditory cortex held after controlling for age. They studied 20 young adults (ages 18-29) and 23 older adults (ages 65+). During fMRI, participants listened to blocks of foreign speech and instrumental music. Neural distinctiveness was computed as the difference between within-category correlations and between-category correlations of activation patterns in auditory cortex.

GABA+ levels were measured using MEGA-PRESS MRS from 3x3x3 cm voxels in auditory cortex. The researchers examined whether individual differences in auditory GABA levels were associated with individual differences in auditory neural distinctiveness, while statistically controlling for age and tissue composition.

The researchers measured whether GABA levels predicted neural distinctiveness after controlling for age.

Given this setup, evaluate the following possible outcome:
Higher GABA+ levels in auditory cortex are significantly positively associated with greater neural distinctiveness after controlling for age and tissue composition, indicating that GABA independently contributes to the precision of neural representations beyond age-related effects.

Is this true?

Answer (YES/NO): YES